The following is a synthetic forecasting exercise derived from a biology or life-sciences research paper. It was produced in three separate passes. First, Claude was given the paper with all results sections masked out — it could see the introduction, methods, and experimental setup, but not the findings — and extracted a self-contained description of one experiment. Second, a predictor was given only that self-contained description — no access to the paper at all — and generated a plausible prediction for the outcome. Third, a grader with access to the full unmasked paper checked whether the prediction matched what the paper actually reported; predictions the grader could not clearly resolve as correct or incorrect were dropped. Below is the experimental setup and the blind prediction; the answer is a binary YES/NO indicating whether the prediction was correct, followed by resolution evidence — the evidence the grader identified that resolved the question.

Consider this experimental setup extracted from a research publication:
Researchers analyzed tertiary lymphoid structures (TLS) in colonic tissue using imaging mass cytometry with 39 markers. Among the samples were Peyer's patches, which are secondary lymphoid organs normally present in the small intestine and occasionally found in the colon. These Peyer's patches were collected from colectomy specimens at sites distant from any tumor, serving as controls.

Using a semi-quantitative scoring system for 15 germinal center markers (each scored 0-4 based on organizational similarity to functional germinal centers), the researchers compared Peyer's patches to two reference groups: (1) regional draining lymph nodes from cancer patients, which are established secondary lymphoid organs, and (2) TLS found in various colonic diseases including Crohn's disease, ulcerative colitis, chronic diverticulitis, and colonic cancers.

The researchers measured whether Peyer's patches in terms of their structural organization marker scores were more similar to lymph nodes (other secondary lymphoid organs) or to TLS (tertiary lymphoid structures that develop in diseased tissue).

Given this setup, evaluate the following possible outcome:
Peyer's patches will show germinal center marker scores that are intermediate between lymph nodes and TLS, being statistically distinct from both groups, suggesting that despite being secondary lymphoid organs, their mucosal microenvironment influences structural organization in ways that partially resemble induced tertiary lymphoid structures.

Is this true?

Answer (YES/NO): NO